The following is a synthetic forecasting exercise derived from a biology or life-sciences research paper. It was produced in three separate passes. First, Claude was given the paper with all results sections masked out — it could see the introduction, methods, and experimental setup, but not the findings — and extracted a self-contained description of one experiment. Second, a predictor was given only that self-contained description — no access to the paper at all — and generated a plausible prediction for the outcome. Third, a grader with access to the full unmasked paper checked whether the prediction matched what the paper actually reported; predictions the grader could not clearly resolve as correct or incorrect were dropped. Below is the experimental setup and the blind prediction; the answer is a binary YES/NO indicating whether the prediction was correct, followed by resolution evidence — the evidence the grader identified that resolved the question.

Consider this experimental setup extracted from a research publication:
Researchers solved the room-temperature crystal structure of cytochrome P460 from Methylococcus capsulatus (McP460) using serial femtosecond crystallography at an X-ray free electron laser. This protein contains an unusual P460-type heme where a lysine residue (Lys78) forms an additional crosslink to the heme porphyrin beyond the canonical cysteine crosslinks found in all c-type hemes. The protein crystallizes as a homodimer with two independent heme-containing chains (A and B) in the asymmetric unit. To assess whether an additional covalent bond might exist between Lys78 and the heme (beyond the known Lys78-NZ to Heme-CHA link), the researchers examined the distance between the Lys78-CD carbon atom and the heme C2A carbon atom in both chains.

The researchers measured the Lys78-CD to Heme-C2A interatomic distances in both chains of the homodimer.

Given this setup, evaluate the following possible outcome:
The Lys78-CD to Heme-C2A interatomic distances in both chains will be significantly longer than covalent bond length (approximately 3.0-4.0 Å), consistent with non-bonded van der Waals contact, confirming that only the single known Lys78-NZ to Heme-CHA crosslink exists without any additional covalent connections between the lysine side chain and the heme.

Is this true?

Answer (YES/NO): NO